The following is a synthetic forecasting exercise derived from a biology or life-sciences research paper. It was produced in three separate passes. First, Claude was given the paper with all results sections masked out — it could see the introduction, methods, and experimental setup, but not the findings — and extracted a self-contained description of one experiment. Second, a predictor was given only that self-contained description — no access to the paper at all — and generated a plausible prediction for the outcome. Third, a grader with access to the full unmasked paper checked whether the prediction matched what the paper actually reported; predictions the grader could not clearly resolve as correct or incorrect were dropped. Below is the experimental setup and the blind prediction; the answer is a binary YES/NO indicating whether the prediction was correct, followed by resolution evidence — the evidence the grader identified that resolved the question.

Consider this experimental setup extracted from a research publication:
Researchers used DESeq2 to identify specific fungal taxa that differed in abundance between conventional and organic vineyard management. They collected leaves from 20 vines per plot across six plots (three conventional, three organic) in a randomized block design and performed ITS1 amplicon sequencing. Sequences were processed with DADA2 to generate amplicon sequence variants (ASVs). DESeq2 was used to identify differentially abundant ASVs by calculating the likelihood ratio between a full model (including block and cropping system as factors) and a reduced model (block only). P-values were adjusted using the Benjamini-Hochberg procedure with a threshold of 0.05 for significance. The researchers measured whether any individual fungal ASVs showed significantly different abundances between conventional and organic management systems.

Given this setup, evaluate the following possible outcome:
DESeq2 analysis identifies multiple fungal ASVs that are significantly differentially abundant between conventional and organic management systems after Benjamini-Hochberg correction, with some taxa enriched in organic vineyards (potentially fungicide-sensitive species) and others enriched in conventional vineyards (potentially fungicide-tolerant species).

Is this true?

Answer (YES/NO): YES